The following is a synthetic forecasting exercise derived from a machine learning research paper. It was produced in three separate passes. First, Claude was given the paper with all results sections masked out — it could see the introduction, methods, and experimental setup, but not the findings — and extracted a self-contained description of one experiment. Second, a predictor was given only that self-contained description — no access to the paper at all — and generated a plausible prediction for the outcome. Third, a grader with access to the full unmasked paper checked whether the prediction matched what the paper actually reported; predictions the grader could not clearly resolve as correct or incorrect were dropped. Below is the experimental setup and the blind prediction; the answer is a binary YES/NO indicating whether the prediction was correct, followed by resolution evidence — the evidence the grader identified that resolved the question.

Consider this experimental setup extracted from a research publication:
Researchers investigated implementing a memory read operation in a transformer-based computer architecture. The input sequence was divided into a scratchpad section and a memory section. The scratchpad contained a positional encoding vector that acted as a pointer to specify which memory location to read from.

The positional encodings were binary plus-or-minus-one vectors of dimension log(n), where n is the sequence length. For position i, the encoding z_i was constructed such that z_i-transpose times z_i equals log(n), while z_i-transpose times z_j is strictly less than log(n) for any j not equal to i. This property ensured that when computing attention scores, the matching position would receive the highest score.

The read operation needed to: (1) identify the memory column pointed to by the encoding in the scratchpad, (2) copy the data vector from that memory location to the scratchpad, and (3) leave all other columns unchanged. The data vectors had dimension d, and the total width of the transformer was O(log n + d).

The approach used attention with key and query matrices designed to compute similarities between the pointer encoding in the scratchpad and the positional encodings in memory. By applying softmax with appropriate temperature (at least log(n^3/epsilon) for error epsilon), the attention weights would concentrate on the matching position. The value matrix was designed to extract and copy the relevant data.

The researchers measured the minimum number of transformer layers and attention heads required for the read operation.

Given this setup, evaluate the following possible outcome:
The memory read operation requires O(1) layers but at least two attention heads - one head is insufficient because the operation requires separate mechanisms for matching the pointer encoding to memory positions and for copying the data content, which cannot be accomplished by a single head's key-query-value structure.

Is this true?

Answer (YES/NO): NO